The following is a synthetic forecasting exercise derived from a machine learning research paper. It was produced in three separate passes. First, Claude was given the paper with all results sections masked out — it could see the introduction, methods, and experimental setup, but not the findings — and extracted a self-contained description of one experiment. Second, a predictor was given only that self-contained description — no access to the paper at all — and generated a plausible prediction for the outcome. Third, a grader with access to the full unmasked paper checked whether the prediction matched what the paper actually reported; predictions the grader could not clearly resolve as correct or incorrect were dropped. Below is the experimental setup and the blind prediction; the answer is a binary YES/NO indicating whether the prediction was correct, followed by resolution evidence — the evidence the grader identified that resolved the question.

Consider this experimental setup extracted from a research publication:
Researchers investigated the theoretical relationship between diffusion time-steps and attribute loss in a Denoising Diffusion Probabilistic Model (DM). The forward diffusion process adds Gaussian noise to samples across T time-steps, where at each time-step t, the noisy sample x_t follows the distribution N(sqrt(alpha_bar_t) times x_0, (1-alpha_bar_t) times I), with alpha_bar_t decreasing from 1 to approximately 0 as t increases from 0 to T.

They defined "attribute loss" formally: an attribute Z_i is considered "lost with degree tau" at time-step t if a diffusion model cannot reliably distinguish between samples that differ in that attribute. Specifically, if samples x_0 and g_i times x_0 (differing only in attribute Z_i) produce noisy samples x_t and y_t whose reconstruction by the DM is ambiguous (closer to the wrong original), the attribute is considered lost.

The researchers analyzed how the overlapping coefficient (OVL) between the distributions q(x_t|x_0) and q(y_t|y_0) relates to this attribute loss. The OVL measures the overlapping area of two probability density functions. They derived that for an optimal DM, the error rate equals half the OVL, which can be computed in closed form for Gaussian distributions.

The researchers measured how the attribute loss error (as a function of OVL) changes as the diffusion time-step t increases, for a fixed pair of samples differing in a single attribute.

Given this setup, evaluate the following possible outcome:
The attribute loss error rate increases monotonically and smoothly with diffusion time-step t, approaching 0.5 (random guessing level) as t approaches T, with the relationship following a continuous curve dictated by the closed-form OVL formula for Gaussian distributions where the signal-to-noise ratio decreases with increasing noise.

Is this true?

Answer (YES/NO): YES